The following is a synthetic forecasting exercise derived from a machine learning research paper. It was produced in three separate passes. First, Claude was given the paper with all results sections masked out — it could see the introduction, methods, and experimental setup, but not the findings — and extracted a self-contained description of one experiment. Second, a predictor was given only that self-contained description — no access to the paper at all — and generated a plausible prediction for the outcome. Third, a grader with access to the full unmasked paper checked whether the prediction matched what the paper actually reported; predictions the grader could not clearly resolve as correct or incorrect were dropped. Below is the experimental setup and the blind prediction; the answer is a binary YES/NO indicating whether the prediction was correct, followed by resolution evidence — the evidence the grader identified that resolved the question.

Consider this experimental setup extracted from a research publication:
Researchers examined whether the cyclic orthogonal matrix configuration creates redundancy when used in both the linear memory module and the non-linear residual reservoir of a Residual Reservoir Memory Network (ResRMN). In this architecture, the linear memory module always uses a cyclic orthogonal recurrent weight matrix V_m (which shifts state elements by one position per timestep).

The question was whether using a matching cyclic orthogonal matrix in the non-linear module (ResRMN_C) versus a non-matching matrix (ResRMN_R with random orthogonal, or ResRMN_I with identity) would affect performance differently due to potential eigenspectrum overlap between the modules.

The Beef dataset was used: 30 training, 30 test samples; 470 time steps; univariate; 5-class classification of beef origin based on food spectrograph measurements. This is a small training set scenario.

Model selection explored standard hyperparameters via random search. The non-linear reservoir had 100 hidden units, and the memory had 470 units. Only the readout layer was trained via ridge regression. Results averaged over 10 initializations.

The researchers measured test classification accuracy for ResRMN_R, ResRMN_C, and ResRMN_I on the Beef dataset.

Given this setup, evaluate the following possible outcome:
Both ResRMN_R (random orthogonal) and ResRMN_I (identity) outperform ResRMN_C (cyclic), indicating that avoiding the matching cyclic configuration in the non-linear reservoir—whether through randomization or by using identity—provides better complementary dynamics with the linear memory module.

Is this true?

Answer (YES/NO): YES